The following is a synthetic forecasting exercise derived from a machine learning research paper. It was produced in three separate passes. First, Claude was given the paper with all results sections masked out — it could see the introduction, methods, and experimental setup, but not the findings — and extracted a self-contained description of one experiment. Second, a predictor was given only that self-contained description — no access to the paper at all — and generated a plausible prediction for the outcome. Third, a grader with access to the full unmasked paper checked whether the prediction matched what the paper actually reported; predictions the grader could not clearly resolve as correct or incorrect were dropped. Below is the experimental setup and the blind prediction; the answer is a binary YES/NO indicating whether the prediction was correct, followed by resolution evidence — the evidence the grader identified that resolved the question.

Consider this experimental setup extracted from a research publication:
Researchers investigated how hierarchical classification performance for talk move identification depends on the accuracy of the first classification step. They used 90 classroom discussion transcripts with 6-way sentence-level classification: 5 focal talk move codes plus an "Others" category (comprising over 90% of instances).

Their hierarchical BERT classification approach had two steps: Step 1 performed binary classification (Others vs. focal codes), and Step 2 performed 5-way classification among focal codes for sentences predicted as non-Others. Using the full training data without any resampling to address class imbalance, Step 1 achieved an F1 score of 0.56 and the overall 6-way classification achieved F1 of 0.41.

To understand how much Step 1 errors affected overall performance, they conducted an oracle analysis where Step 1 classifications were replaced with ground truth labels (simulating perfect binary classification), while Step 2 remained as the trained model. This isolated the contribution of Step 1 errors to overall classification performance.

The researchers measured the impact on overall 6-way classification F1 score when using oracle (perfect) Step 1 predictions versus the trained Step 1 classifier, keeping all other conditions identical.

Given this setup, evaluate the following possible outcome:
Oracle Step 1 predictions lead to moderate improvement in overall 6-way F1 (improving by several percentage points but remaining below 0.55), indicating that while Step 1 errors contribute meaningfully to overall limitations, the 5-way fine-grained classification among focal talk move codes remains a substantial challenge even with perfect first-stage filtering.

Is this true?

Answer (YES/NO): NO